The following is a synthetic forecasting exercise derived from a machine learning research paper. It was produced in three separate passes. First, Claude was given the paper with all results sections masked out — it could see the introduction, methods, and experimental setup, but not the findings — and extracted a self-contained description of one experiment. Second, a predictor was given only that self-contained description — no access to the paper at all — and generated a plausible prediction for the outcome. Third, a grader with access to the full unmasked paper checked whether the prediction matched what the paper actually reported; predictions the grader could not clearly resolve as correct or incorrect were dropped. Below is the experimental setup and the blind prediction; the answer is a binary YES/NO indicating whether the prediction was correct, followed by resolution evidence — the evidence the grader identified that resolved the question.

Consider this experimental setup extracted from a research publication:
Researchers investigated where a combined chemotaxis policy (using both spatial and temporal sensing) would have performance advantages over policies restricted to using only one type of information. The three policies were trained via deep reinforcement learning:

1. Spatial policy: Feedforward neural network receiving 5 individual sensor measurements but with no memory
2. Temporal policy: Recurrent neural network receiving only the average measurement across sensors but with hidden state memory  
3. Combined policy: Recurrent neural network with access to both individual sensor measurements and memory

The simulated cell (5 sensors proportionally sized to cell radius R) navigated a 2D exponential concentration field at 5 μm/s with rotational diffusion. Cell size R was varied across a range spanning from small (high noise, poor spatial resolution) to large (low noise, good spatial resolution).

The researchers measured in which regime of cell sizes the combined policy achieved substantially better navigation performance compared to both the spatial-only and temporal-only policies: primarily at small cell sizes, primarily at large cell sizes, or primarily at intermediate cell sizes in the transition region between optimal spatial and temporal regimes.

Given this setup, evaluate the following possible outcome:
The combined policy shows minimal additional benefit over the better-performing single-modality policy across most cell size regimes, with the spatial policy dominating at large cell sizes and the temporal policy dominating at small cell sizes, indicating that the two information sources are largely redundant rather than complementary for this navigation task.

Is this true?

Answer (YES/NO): NO